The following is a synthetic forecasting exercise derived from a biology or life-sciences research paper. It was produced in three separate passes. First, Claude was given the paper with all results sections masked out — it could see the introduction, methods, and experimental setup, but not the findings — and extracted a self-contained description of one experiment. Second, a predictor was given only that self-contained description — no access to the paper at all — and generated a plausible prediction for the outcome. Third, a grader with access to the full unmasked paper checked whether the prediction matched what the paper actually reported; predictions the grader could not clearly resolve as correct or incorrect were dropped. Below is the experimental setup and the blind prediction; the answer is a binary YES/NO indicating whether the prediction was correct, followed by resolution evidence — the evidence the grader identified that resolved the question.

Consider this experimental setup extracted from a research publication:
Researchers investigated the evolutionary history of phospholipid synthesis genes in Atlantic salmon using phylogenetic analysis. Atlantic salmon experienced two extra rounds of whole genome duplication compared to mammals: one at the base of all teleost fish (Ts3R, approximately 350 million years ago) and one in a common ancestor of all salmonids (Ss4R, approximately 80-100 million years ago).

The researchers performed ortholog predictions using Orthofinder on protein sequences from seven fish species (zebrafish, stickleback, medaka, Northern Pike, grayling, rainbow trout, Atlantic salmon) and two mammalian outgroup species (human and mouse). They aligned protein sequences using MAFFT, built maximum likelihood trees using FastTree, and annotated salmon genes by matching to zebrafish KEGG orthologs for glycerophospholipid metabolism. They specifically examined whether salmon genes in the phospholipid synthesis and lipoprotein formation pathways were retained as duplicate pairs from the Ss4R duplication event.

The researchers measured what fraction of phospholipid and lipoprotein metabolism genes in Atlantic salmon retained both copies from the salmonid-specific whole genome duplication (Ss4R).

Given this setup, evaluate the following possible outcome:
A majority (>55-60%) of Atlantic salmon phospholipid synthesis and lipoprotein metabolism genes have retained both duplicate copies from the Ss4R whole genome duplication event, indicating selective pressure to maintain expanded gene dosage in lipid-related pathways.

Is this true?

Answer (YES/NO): YES